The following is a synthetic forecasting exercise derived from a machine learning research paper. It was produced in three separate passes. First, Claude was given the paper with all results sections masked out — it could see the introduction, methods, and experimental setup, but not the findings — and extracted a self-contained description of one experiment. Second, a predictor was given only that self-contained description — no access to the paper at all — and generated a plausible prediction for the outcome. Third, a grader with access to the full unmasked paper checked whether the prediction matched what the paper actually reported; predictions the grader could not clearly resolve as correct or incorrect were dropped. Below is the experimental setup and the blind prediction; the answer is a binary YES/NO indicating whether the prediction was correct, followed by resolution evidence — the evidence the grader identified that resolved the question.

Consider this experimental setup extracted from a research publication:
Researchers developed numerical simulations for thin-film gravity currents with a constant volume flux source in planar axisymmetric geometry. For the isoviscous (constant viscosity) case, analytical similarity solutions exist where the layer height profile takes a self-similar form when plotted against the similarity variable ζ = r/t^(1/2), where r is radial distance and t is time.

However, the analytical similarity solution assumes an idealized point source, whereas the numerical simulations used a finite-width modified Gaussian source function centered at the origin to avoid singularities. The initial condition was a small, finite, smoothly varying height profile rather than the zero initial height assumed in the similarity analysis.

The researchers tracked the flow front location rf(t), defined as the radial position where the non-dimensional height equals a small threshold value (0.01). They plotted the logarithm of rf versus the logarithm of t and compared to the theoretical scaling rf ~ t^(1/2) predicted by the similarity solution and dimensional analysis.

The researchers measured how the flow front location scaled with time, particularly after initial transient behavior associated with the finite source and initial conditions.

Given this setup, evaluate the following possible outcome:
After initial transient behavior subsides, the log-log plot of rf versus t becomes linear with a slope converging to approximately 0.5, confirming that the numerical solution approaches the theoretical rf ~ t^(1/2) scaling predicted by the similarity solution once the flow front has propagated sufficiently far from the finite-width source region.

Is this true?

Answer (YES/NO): YES